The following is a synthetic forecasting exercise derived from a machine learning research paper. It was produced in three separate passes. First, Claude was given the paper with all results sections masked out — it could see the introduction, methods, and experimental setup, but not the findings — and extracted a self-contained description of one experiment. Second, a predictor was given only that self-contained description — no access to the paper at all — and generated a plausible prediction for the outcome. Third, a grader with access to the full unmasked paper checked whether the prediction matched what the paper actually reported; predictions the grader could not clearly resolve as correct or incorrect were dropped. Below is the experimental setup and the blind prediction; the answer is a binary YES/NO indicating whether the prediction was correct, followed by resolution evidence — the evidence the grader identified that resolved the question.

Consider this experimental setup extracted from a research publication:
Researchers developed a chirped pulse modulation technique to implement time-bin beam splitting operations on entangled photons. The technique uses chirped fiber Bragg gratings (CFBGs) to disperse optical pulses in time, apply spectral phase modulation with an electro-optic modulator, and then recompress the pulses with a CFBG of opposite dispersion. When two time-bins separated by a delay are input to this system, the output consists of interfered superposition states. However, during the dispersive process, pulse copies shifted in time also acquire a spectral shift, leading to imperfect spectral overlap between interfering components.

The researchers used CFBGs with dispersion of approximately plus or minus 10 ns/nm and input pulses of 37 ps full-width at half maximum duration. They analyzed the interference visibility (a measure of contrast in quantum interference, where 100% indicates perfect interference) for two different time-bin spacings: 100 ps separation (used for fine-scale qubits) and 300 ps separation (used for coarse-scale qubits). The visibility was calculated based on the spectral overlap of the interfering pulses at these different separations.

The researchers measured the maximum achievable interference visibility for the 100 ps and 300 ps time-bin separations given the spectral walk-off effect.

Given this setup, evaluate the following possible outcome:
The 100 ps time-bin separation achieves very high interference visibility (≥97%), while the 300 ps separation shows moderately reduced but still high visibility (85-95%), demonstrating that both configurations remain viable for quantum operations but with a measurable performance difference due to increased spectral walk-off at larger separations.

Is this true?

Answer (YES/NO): YES